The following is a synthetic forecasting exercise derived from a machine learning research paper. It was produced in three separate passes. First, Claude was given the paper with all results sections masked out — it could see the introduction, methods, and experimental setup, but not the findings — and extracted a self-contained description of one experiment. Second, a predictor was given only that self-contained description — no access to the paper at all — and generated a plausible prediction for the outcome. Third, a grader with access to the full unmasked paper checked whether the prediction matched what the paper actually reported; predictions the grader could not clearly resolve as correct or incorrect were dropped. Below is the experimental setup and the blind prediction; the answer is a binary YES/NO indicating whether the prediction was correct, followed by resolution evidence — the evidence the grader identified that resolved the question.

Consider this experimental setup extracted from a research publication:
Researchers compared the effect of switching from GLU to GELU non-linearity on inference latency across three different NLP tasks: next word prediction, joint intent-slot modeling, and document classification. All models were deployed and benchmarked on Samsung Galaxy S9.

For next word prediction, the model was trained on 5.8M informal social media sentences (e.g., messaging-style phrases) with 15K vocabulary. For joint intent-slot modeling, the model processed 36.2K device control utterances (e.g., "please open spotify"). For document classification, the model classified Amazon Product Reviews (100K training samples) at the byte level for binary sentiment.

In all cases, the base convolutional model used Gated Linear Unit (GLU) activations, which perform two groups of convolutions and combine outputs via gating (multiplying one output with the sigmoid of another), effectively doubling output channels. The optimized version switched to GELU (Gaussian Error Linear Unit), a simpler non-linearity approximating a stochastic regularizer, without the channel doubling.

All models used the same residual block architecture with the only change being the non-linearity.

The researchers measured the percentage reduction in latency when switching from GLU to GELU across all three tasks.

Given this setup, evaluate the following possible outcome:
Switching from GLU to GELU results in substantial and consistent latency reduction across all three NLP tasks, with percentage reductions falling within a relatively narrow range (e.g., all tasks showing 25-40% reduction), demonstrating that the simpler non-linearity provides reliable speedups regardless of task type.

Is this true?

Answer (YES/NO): NO